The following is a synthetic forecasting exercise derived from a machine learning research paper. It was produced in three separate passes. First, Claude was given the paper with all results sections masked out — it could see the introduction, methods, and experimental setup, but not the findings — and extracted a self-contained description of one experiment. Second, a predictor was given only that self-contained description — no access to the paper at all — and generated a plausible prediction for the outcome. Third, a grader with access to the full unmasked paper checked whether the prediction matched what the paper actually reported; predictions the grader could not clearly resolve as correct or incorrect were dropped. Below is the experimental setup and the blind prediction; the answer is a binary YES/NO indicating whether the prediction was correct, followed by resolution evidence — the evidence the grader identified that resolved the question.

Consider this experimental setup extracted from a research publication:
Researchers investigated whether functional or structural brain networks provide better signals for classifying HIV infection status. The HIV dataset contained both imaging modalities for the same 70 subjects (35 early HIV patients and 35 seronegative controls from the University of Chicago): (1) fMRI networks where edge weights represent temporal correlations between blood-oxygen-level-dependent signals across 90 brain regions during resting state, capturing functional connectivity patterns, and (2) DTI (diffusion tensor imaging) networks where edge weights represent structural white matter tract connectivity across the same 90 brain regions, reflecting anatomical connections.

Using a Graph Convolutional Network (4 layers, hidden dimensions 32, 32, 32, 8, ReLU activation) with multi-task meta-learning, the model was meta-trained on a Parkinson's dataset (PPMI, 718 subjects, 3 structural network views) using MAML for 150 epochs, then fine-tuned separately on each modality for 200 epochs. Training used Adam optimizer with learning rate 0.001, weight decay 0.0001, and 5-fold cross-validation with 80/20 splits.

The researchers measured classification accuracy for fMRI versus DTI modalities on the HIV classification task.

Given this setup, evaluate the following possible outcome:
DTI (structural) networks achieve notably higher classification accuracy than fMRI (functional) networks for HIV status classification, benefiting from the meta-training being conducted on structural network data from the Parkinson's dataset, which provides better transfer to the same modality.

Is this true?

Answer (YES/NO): NO